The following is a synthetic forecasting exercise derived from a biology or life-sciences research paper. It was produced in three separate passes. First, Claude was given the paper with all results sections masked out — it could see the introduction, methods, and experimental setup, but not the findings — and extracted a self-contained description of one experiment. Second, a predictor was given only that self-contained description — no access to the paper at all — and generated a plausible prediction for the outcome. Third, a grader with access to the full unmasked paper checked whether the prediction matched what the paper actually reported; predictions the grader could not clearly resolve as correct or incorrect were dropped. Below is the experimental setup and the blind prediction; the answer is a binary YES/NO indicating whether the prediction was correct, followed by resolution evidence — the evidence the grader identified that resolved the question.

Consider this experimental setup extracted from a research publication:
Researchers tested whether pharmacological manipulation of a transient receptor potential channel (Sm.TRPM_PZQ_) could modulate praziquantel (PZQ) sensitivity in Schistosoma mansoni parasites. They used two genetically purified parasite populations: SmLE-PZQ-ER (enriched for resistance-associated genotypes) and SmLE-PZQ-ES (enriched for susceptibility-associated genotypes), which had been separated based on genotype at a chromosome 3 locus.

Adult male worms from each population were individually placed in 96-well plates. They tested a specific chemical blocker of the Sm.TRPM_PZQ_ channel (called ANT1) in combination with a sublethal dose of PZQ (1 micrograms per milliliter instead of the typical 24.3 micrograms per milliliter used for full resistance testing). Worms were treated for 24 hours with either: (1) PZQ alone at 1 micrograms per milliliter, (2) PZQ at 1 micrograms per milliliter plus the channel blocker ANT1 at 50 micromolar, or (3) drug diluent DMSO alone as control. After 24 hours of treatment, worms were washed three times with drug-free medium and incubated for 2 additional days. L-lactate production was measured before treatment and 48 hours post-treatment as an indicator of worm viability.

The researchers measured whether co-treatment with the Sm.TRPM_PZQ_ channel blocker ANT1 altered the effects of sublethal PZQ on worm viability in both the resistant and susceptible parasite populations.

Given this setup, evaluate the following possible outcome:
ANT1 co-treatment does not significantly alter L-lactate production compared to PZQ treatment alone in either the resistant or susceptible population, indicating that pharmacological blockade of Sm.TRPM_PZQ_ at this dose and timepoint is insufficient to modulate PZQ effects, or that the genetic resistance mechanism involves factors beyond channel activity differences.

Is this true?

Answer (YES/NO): NO